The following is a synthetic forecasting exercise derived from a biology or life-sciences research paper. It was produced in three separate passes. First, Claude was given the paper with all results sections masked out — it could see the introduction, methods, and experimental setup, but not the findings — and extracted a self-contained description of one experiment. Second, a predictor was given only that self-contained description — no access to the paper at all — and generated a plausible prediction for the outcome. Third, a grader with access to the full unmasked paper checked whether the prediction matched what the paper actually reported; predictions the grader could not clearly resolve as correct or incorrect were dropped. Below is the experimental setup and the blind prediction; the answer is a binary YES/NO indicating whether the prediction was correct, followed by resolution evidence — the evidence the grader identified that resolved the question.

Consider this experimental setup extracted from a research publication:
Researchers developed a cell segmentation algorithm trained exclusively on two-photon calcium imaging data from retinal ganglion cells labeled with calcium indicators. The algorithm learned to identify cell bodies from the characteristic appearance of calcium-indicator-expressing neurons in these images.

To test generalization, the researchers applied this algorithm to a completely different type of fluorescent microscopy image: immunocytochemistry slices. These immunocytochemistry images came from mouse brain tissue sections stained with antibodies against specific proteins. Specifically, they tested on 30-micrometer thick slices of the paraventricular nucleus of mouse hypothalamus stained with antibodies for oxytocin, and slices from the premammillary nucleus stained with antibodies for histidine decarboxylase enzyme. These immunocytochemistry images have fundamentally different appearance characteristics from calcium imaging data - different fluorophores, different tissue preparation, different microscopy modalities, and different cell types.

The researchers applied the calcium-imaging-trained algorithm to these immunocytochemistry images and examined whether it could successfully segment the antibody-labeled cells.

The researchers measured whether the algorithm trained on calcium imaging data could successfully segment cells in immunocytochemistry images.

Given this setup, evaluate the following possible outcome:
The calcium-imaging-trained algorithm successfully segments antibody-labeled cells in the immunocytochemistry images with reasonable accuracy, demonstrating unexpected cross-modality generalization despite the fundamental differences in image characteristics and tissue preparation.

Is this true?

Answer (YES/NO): YES